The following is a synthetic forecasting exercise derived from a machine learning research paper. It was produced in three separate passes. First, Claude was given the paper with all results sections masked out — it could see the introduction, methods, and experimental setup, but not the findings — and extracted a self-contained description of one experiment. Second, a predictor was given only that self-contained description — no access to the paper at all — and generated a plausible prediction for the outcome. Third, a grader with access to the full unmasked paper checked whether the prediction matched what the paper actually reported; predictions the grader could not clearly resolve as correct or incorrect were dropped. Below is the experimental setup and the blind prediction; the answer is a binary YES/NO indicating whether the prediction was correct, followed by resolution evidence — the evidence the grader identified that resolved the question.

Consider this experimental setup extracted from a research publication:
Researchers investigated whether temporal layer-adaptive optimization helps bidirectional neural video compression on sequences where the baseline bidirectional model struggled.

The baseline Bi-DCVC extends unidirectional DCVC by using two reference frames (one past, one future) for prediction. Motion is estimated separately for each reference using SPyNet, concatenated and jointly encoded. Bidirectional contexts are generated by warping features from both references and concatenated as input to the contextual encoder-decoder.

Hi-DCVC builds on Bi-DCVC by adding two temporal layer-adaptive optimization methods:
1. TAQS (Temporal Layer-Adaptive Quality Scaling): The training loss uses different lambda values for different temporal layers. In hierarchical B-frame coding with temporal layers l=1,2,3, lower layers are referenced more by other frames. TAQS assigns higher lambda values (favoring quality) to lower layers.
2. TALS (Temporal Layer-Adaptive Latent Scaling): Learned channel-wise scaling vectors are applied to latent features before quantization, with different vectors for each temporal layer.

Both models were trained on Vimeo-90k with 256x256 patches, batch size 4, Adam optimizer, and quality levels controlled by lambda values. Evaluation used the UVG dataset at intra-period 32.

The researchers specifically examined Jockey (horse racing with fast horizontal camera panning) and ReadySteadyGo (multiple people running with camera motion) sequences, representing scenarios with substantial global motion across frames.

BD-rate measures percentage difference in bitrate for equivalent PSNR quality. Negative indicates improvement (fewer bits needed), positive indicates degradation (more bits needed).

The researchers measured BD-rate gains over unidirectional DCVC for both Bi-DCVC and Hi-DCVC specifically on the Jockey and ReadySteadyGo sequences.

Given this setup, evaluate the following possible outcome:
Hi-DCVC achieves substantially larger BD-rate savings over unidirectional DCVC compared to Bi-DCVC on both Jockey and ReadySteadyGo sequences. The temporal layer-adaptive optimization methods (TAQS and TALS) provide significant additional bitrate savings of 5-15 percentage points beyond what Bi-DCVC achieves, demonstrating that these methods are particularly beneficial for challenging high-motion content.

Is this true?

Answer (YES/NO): NO